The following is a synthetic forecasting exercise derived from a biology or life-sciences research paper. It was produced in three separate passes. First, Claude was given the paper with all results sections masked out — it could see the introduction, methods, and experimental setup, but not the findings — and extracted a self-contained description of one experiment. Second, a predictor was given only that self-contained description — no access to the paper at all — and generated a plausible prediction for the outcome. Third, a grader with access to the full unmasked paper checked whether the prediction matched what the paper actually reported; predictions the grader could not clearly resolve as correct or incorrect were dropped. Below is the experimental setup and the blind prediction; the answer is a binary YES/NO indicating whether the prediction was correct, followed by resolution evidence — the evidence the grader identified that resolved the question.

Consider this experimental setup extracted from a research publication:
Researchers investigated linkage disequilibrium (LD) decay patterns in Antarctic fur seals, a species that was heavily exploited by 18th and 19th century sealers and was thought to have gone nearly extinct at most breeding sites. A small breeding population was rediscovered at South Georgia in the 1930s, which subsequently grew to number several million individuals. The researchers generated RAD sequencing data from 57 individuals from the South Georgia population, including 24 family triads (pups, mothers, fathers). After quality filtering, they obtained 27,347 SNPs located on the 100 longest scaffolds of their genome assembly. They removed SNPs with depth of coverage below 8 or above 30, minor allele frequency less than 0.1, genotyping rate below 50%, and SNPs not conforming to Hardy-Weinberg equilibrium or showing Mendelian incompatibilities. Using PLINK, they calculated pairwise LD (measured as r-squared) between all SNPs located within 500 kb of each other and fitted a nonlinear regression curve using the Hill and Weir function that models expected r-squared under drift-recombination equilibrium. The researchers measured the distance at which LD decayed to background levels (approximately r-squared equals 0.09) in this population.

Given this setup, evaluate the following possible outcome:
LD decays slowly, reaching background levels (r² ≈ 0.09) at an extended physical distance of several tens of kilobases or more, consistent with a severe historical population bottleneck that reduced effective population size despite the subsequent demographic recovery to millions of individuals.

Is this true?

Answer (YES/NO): NO